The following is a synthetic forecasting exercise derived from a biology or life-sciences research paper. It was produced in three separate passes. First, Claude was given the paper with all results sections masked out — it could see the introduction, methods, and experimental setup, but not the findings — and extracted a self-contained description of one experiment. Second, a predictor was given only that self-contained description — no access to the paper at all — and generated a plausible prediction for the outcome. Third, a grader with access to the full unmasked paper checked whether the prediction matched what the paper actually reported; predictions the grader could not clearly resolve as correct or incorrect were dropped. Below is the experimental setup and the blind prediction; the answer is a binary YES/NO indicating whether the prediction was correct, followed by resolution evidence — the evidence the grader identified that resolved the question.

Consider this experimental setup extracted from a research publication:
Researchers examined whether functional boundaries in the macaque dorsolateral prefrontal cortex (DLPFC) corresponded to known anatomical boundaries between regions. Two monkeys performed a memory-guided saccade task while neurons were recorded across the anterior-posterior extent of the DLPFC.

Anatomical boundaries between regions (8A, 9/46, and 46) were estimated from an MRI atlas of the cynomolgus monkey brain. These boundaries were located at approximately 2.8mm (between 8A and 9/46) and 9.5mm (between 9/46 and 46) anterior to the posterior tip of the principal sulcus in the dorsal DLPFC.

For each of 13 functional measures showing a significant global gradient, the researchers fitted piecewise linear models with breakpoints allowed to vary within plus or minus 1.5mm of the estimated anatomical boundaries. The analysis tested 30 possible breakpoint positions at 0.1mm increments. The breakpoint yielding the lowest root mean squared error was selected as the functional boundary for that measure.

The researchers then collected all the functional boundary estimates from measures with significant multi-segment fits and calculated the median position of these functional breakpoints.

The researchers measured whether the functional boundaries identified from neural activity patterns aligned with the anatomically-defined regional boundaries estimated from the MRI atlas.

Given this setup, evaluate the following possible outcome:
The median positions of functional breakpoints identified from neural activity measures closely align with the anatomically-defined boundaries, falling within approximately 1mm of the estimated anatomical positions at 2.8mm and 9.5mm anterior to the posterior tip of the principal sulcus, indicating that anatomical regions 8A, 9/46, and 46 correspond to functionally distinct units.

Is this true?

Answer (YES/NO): YES